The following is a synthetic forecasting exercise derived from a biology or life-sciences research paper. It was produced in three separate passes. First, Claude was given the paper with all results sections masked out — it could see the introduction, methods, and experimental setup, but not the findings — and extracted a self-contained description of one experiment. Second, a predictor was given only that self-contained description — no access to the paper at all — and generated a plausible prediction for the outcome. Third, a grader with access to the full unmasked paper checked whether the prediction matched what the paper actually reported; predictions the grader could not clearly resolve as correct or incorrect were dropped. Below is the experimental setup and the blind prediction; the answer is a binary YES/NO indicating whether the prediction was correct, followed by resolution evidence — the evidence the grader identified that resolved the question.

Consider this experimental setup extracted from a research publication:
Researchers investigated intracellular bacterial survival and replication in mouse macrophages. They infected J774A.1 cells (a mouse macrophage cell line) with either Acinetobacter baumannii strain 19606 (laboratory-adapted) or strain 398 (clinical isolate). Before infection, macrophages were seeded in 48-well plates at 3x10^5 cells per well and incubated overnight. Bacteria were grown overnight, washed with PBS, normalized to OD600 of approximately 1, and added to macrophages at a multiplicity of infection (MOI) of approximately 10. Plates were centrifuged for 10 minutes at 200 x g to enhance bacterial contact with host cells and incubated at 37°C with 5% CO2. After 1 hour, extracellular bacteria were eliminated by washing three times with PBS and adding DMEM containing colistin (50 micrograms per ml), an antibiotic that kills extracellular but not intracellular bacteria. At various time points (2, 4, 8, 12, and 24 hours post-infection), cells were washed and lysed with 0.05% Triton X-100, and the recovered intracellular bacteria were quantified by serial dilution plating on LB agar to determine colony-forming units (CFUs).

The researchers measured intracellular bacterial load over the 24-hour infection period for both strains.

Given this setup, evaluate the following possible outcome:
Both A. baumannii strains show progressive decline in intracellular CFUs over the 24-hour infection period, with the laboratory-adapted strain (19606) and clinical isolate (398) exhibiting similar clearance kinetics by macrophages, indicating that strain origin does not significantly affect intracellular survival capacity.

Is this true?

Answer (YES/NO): NO